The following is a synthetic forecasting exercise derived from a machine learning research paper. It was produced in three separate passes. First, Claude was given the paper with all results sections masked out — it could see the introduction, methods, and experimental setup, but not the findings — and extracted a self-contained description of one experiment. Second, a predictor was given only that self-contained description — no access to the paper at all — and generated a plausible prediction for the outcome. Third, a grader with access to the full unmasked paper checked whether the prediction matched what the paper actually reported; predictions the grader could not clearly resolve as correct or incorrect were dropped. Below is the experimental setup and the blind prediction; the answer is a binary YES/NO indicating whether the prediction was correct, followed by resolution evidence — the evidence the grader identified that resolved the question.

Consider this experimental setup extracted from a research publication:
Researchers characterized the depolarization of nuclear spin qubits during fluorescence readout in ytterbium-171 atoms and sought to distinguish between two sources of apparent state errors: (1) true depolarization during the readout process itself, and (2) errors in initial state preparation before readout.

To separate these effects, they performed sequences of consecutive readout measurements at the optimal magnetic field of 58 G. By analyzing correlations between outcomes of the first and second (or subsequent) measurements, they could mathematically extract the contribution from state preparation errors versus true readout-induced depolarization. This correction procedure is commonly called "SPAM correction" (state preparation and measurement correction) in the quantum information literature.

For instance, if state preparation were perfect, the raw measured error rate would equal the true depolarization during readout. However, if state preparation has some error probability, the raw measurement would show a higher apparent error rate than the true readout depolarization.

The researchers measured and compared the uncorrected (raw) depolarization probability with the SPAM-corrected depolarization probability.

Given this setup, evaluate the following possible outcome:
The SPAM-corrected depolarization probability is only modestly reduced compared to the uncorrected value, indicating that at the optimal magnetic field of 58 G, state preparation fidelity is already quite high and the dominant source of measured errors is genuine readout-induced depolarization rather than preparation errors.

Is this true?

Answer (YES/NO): NO